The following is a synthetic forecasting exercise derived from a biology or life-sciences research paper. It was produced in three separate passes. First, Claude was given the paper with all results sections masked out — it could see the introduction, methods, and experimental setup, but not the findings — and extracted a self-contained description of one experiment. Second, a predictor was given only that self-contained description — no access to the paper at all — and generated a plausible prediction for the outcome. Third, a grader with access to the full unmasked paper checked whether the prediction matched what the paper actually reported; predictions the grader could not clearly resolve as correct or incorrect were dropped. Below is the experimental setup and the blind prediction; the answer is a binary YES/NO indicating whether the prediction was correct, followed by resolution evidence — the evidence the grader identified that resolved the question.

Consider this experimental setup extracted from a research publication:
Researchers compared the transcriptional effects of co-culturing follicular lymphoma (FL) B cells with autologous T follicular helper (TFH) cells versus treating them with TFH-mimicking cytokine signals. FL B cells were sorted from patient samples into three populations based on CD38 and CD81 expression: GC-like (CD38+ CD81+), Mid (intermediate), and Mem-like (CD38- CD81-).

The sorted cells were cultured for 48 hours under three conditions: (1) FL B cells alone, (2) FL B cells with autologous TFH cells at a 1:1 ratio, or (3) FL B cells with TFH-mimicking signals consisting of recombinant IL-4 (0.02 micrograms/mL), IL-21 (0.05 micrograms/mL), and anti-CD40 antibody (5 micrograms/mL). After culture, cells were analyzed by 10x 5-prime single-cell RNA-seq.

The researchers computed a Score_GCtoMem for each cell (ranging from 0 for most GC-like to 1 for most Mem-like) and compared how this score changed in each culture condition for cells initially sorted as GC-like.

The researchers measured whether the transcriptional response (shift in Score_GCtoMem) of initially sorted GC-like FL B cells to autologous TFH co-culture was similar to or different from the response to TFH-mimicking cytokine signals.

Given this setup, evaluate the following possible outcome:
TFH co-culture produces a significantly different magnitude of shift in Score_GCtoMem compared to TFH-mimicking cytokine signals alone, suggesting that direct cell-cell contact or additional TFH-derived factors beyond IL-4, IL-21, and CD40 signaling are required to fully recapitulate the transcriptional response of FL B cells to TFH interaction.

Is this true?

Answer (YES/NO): NO